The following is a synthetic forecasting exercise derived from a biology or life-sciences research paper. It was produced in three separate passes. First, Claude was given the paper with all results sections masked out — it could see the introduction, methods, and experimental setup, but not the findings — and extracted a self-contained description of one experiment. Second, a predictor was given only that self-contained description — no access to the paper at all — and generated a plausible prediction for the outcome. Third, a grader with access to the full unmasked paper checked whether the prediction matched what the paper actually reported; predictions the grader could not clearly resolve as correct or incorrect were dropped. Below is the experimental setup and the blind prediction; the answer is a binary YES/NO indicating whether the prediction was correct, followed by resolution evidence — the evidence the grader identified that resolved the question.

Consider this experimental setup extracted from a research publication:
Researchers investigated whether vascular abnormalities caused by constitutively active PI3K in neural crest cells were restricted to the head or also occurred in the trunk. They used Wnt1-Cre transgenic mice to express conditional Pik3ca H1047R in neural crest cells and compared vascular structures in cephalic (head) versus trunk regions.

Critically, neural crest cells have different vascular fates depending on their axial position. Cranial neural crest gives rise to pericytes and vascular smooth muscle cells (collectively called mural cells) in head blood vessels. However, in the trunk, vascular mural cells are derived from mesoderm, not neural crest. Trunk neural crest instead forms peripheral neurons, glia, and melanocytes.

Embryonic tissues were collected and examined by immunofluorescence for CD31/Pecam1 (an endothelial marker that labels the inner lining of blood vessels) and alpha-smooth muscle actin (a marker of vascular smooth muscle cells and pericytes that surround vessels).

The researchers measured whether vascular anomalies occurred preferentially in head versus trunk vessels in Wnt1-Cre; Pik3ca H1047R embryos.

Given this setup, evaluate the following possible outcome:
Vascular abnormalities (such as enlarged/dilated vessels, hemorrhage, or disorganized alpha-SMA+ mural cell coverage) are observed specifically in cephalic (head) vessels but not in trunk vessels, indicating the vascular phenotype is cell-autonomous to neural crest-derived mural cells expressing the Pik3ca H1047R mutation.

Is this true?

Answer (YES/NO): YES